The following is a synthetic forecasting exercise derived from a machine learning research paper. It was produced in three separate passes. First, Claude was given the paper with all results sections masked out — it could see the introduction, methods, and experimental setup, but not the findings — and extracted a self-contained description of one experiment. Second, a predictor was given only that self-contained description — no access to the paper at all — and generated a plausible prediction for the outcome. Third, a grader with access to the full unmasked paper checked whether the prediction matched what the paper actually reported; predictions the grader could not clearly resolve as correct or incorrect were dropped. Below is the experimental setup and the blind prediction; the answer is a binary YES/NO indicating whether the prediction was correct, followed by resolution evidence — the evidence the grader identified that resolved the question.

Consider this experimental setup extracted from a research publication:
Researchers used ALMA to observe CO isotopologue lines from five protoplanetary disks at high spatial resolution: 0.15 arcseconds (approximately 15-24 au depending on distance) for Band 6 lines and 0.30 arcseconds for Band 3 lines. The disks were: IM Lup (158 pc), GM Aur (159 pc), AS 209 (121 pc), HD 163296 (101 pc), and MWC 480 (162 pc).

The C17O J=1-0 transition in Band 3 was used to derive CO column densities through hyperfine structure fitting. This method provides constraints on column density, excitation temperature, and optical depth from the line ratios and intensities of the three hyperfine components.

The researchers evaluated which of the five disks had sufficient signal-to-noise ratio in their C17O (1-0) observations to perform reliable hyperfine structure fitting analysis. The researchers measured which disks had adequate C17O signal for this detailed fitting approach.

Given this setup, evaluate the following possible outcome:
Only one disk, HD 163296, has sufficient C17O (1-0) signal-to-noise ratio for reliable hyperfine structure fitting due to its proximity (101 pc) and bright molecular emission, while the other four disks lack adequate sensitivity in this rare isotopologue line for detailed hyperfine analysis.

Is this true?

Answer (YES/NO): NO